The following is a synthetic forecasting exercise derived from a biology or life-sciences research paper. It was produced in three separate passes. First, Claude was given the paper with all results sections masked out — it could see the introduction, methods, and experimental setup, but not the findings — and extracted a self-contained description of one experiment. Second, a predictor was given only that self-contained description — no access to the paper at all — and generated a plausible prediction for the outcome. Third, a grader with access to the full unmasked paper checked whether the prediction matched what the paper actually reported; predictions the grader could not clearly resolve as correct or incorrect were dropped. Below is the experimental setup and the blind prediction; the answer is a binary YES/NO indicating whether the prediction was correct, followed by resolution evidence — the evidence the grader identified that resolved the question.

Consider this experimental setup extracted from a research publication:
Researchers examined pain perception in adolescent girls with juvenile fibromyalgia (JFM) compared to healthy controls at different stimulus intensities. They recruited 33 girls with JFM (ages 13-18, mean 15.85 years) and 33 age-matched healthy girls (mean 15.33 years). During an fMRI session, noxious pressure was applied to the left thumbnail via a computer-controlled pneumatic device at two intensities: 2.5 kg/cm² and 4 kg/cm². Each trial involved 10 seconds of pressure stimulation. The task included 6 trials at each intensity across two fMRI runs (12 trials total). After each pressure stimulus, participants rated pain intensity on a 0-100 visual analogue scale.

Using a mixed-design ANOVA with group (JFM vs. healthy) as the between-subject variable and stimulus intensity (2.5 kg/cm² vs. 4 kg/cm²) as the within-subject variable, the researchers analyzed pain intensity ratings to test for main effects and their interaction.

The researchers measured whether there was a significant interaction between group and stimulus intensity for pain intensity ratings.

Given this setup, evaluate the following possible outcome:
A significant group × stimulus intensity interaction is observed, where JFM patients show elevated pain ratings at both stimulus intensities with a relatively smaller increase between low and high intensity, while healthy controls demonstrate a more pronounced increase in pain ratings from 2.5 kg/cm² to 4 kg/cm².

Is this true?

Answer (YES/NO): NO